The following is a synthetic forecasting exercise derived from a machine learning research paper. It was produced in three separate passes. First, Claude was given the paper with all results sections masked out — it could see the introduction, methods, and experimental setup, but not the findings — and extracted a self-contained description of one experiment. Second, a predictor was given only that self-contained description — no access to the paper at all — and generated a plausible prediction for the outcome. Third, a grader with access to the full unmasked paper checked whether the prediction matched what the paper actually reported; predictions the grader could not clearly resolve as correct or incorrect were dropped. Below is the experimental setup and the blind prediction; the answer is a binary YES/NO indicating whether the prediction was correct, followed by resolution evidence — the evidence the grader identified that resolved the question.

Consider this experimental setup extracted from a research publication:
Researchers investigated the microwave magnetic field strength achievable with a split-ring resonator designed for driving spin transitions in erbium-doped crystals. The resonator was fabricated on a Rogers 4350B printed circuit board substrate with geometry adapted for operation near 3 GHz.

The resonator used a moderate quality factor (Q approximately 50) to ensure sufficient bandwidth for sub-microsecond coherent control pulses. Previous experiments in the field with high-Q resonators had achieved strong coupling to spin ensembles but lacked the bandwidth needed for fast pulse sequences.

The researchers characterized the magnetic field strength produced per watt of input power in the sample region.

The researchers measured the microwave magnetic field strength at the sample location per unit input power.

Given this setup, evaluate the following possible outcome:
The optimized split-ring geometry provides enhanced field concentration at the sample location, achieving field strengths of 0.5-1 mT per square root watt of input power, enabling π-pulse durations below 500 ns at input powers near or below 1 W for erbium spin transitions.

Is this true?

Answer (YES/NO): NO